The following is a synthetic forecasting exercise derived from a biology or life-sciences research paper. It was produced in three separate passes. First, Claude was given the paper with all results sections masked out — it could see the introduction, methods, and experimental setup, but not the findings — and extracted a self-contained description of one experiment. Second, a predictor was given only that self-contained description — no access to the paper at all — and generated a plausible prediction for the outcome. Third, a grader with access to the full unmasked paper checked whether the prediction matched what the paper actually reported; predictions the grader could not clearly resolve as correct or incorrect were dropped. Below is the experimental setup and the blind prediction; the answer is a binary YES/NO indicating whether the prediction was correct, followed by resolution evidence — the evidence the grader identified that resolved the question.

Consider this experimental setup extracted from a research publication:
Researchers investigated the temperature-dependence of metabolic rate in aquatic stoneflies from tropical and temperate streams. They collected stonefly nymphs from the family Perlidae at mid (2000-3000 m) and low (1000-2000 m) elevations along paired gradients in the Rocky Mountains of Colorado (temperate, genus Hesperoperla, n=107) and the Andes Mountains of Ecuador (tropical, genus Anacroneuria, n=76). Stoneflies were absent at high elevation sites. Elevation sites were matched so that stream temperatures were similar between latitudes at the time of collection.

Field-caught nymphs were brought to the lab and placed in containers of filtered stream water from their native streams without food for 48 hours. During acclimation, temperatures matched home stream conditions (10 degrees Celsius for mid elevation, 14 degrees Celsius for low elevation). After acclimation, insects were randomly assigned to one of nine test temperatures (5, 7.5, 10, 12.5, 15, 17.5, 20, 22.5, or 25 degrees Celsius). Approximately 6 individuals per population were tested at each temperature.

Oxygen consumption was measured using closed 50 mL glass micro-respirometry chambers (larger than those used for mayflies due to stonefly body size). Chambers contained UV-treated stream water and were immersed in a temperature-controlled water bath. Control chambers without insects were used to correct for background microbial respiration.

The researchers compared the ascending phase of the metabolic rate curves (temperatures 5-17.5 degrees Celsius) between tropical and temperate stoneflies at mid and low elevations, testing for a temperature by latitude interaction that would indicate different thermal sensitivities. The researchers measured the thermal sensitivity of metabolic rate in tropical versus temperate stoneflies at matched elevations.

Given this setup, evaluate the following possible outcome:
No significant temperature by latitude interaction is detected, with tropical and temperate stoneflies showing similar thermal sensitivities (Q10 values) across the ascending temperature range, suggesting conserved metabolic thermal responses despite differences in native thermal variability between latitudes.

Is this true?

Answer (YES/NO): NO